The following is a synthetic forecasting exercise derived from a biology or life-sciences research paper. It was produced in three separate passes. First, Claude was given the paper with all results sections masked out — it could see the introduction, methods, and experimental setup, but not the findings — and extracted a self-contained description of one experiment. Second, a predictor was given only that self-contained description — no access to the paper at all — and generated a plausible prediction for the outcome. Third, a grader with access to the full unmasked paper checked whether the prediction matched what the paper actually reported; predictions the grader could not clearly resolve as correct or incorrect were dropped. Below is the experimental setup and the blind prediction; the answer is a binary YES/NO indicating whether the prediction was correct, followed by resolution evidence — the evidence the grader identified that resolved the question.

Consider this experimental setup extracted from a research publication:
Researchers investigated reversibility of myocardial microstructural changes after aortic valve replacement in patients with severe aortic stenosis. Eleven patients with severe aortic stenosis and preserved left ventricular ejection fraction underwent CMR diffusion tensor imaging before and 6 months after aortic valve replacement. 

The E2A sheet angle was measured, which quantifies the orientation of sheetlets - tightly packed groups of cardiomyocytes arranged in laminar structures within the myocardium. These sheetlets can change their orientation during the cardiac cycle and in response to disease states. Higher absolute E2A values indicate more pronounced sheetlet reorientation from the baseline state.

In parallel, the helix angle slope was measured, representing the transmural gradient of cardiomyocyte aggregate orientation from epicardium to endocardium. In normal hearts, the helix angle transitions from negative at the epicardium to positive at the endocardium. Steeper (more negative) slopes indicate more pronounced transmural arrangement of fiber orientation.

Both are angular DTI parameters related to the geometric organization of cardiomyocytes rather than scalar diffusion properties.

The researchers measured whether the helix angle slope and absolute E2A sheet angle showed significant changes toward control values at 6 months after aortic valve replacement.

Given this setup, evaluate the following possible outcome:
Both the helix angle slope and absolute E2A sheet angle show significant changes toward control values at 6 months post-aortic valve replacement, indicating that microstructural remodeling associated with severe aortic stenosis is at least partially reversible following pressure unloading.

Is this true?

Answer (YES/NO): YES